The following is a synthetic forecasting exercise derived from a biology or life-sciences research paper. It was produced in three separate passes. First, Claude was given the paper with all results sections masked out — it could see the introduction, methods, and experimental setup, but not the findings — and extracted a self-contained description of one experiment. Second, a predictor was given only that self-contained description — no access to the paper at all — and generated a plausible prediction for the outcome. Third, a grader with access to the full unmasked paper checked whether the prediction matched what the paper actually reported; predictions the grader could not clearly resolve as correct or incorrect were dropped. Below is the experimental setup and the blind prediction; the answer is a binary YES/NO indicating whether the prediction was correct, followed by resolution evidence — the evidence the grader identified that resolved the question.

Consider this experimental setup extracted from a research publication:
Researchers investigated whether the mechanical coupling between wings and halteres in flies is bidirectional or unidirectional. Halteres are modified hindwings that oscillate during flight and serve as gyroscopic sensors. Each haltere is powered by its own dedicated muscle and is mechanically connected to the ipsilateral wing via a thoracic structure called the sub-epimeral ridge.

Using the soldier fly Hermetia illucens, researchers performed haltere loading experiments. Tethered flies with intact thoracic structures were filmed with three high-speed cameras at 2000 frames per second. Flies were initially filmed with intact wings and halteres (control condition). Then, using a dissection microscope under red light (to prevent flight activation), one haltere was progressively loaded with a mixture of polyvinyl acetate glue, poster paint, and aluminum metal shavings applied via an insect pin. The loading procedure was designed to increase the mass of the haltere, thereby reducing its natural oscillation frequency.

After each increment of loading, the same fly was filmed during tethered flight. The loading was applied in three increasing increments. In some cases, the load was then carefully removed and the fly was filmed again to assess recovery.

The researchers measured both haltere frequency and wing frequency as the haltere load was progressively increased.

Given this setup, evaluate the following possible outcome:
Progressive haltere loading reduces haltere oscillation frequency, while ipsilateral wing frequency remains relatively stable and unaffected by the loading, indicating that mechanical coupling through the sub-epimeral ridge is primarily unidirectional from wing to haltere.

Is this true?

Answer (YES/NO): YES